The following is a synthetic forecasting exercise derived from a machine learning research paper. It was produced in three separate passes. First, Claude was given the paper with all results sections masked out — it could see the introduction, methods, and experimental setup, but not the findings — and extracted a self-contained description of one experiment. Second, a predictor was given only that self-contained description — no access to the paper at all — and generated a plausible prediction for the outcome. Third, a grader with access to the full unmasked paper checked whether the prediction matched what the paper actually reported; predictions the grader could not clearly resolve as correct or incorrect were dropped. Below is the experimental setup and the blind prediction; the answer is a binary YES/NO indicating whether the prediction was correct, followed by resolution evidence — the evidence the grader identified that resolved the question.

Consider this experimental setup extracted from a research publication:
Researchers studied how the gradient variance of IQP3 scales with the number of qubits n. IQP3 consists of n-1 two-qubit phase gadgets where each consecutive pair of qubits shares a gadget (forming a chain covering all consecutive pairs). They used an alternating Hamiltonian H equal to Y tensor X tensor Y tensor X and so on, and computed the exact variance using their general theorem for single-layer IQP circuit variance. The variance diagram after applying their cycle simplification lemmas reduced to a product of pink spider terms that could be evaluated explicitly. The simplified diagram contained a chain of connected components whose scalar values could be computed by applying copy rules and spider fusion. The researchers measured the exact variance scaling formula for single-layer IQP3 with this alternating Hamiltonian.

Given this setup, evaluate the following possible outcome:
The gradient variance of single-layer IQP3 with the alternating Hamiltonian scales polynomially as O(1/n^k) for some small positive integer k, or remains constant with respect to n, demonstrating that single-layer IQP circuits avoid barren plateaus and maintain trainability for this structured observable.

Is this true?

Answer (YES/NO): NO